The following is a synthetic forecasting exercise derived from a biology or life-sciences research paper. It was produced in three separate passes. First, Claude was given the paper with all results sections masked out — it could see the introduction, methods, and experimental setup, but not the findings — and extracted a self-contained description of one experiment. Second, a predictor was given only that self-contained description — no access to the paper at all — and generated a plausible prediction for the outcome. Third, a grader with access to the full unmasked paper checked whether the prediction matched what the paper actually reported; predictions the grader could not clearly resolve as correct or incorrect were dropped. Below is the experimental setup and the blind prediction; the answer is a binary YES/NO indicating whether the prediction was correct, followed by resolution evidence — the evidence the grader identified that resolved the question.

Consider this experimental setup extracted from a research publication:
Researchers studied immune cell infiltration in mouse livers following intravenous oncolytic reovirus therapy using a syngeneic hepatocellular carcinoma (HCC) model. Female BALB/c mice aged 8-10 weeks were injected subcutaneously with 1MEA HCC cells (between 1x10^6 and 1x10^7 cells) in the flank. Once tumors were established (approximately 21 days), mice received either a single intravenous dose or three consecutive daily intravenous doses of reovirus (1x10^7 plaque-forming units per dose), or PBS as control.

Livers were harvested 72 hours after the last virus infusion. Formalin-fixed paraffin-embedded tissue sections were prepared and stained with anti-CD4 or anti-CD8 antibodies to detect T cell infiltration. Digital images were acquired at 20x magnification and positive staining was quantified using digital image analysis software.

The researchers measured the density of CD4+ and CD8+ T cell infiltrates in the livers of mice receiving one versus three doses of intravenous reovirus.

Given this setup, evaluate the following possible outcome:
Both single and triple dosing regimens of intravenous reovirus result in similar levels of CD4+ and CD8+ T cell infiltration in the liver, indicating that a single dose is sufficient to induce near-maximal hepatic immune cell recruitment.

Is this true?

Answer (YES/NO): NO